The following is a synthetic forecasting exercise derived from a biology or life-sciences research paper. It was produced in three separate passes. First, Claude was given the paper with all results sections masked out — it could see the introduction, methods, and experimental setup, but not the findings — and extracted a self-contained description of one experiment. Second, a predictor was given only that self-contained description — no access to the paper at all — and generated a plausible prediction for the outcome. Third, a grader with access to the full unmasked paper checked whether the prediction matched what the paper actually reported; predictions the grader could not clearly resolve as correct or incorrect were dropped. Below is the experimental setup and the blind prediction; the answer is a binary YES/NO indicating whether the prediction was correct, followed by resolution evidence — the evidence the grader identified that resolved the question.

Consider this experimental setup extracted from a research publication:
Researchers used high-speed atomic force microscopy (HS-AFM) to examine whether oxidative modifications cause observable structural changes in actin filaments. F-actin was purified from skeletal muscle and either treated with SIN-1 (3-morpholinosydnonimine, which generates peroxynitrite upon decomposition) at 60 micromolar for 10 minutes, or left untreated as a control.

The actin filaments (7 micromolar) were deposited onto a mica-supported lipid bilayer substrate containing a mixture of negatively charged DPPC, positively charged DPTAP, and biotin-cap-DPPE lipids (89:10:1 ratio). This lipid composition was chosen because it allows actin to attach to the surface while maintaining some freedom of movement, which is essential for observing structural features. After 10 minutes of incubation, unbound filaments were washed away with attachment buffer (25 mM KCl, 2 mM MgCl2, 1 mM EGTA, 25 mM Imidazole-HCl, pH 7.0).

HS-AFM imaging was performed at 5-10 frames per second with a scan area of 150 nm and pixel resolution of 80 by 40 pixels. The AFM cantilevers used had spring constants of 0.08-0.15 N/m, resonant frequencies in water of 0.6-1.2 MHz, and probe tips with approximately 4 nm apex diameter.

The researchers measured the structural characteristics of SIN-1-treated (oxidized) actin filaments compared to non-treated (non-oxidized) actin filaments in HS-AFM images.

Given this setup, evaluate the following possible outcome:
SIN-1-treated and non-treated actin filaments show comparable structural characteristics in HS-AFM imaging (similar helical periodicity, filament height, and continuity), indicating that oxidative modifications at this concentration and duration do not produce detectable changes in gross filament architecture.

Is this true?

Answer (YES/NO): NO